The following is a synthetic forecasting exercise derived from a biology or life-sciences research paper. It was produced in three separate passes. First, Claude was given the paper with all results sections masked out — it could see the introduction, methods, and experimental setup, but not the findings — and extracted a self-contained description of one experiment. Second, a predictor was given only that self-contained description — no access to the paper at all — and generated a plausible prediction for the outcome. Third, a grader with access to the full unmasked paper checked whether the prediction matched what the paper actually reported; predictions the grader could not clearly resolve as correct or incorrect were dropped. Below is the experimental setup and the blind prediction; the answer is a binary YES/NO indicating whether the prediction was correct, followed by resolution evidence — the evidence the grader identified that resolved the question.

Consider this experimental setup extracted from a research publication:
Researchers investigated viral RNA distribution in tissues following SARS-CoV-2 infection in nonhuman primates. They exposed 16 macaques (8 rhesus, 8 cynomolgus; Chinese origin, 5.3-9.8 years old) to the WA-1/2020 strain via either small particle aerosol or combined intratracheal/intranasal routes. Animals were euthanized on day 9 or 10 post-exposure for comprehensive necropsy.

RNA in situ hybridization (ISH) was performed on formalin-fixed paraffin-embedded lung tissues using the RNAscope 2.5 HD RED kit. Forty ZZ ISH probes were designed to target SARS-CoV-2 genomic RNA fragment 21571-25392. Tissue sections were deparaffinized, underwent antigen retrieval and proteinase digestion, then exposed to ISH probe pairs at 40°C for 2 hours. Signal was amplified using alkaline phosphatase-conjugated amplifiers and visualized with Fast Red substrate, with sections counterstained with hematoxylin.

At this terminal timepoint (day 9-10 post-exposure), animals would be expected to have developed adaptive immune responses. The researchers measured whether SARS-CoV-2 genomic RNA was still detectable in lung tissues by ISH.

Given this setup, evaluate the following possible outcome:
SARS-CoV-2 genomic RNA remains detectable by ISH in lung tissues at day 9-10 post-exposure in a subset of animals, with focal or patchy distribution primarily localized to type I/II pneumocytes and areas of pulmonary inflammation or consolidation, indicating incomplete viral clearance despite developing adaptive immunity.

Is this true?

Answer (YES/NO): YES